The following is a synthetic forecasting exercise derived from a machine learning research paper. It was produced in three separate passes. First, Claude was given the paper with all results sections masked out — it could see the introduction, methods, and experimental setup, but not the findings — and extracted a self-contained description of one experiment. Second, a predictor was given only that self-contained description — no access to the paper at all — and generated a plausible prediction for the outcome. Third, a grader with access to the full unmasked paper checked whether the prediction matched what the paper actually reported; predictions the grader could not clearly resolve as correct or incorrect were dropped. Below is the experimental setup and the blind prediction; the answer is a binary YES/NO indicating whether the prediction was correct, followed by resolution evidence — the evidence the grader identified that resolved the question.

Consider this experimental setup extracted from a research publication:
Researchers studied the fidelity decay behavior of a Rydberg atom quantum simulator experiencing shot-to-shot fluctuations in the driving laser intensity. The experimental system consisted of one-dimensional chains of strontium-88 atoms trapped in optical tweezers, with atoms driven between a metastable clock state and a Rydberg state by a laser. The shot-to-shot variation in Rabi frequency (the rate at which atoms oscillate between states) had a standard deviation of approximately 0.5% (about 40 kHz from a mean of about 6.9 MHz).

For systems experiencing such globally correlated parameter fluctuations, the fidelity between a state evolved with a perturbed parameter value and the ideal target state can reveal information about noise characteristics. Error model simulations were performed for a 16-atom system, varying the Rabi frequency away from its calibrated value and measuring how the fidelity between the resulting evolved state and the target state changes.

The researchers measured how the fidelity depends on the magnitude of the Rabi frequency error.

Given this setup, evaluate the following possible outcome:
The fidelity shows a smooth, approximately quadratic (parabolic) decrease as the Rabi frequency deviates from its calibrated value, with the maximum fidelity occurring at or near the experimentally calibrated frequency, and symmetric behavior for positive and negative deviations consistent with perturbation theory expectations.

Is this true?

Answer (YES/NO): NO